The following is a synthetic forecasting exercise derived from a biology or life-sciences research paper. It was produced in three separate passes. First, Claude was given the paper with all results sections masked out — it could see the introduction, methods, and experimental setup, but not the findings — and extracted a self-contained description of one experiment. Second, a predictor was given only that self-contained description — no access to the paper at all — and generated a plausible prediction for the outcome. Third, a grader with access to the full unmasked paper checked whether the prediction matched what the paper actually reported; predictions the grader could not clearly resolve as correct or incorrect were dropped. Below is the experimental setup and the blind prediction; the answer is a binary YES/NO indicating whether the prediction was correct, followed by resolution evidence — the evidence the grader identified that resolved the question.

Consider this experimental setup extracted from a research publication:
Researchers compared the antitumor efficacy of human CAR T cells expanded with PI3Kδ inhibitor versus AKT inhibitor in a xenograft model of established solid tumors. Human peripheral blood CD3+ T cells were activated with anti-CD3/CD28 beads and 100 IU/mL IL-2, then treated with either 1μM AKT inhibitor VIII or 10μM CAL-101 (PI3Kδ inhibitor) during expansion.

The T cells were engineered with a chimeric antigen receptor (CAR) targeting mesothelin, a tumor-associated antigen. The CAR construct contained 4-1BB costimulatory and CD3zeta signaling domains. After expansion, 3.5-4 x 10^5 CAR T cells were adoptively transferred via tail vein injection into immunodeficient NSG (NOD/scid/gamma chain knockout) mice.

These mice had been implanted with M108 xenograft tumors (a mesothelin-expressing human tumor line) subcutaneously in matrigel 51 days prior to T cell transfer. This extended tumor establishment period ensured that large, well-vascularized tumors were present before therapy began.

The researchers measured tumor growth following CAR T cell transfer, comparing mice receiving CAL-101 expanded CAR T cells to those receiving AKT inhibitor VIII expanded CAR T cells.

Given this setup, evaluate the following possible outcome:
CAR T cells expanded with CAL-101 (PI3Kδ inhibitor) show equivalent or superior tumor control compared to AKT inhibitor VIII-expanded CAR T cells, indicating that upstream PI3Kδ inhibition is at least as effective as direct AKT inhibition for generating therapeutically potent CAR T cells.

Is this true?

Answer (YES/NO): YES